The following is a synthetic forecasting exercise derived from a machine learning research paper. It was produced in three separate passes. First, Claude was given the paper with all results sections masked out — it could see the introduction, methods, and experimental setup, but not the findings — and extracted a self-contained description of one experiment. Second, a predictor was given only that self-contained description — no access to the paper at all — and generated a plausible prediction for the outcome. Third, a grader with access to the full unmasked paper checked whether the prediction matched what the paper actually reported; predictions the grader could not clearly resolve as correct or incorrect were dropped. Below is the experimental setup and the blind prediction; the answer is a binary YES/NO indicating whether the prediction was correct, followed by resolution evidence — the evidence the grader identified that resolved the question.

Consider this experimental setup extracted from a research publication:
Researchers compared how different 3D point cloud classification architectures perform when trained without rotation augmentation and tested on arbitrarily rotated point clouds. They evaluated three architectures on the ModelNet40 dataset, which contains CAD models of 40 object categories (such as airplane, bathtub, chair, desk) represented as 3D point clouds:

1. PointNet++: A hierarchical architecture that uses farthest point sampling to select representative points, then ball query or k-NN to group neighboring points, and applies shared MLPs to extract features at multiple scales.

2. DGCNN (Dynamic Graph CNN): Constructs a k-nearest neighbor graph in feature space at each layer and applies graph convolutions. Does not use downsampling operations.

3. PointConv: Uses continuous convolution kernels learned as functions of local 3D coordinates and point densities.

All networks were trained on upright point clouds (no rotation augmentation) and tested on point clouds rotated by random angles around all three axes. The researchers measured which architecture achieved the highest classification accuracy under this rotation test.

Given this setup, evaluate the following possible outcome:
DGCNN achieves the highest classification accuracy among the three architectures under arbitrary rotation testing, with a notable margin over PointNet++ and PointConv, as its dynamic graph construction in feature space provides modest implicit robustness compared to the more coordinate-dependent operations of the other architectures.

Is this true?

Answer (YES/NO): YES